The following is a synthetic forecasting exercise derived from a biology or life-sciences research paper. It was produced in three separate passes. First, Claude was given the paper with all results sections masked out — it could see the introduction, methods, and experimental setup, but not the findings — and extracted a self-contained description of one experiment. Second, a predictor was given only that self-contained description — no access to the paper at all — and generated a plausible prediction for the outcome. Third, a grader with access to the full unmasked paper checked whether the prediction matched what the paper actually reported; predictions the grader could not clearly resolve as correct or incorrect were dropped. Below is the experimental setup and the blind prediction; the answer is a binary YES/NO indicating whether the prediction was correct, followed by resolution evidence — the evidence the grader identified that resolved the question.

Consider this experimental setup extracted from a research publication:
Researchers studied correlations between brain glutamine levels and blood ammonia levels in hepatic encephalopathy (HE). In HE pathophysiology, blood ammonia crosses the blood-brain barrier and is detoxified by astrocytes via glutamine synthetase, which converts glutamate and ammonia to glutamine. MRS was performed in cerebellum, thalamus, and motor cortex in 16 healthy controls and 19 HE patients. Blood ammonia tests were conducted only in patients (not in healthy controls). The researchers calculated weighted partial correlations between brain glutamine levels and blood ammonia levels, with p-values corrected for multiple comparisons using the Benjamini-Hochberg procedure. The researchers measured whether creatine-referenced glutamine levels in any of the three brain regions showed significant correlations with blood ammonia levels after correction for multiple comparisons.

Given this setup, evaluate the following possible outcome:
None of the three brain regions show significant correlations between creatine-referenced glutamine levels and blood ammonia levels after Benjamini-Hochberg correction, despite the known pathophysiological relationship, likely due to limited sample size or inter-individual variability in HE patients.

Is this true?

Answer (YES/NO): YES